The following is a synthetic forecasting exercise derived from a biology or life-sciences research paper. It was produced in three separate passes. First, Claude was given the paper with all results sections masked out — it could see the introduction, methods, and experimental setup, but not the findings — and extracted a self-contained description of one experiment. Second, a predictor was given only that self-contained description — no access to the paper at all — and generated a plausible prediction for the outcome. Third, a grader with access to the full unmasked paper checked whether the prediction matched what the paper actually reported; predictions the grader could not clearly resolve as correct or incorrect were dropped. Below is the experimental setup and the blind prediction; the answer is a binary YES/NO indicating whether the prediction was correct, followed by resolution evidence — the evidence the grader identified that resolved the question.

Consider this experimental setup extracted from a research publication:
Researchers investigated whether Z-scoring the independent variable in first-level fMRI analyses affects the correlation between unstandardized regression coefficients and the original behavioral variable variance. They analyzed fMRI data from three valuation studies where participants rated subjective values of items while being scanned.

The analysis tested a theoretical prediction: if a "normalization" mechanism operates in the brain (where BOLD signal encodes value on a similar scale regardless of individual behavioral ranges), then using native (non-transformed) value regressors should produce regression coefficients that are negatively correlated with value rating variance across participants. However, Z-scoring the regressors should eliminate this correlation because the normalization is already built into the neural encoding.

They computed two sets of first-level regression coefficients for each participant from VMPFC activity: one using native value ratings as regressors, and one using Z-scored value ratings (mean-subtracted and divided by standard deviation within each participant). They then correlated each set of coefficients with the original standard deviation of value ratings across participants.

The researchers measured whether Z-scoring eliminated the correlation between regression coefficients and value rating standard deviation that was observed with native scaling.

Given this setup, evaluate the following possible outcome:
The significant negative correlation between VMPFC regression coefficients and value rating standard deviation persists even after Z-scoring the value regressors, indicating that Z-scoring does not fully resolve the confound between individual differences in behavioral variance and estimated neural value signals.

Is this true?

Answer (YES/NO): NO